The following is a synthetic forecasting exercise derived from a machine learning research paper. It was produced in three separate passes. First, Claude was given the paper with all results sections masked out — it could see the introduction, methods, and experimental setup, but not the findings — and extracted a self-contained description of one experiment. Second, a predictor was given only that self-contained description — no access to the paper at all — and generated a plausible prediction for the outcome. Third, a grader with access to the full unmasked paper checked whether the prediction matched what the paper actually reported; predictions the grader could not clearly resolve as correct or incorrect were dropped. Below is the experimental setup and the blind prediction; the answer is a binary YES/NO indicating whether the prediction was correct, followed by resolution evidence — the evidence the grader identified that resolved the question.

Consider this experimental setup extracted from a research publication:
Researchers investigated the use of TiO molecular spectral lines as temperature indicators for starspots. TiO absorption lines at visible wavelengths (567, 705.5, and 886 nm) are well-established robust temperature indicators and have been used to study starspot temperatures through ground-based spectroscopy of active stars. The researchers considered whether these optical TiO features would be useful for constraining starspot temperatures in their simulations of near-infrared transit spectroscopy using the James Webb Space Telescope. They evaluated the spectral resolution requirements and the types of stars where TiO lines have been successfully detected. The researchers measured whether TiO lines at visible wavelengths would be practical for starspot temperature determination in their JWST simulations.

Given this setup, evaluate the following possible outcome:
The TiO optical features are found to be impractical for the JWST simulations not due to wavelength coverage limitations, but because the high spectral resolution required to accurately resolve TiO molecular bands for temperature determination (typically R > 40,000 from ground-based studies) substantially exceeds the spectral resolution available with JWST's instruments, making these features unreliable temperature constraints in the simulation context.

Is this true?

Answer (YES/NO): NO